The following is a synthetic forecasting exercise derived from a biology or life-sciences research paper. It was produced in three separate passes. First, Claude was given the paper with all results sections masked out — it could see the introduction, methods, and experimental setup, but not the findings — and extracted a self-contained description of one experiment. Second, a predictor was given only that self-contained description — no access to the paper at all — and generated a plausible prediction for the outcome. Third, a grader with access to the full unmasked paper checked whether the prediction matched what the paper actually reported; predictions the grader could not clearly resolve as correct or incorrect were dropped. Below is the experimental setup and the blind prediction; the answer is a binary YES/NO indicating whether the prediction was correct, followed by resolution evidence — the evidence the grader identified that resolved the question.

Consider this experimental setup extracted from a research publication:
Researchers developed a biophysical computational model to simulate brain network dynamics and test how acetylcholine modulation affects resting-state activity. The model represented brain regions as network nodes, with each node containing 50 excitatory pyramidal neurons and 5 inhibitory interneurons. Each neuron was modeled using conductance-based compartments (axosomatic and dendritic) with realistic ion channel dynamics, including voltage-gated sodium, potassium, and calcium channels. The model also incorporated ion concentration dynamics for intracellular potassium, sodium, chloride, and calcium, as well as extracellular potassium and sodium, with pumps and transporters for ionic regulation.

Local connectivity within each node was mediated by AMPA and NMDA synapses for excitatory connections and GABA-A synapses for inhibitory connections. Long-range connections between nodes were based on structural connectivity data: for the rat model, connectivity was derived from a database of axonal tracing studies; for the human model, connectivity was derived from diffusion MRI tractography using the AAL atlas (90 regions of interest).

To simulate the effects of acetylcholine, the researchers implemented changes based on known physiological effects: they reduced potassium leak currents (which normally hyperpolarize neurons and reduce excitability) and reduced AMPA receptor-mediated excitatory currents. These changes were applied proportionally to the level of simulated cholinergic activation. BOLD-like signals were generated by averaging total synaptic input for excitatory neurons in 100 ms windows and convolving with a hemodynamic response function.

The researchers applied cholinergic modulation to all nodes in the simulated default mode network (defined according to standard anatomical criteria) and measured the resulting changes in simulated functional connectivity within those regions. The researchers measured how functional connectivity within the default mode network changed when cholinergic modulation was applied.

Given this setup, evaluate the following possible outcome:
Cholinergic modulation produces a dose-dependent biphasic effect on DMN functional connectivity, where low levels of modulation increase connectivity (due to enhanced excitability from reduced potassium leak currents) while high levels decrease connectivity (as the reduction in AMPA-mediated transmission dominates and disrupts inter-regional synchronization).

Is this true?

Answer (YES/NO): NO